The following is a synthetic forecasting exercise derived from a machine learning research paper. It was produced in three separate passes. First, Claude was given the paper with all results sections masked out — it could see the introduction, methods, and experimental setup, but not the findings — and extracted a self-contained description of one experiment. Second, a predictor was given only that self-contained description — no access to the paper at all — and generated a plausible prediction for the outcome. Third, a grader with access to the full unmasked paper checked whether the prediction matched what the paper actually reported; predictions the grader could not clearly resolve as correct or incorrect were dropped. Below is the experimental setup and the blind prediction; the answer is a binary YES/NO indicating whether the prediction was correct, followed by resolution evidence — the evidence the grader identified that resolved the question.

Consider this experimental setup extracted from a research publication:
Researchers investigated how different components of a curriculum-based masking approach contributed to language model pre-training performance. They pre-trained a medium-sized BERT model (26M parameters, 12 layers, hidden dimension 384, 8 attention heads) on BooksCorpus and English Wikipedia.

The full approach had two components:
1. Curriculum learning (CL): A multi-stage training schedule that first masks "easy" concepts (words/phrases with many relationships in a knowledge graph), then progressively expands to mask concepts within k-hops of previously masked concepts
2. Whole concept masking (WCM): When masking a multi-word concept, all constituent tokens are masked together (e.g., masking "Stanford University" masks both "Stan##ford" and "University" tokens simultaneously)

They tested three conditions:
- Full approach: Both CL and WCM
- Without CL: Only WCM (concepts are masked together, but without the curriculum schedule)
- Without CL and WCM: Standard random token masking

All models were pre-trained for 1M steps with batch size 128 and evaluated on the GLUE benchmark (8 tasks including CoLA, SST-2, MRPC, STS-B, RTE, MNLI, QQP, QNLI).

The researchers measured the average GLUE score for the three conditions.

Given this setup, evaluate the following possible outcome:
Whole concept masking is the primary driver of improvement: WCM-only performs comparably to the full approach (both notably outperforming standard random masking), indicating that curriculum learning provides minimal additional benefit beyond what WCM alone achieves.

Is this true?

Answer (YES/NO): NO